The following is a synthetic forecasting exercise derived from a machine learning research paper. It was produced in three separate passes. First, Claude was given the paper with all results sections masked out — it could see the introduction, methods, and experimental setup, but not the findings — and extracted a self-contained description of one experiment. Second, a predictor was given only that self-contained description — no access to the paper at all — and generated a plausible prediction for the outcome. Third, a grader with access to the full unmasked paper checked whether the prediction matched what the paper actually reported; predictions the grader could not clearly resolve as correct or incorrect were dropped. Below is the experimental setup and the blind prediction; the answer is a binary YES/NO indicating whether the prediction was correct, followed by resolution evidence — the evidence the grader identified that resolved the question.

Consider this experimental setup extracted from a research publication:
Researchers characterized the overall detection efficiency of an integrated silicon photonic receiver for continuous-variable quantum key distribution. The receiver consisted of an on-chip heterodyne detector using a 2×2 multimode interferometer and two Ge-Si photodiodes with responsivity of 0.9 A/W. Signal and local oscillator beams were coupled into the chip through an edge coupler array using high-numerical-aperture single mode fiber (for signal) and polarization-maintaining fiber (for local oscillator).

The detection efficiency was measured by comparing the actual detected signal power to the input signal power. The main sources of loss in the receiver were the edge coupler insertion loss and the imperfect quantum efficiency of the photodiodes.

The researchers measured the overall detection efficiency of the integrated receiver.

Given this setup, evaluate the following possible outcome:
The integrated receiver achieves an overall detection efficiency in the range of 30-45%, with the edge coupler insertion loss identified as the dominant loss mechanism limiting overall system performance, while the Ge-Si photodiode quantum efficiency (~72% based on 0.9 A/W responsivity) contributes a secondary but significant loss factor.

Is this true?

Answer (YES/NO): YES